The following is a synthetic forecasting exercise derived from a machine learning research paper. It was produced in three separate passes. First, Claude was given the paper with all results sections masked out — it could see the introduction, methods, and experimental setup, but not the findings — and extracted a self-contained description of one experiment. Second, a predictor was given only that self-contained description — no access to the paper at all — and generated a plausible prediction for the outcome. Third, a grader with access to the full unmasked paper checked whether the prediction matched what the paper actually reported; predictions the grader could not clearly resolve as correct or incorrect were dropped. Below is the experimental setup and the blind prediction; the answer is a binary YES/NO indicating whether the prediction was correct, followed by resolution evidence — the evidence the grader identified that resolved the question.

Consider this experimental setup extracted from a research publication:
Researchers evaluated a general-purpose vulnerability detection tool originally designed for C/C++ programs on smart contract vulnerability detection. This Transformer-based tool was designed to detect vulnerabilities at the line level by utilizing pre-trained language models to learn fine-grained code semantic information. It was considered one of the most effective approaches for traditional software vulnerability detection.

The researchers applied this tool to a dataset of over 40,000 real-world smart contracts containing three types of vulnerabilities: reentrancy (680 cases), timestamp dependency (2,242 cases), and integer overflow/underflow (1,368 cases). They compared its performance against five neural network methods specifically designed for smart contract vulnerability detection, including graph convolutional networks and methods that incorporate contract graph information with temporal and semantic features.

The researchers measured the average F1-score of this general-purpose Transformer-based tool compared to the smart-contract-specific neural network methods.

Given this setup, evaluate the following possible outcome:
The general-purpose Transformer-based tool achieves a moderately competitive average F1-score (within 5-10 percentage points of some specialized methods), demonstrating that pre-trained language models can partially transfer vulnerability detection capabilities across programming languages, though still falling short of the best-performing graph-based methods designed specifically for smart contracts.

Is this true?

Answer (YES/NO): NO